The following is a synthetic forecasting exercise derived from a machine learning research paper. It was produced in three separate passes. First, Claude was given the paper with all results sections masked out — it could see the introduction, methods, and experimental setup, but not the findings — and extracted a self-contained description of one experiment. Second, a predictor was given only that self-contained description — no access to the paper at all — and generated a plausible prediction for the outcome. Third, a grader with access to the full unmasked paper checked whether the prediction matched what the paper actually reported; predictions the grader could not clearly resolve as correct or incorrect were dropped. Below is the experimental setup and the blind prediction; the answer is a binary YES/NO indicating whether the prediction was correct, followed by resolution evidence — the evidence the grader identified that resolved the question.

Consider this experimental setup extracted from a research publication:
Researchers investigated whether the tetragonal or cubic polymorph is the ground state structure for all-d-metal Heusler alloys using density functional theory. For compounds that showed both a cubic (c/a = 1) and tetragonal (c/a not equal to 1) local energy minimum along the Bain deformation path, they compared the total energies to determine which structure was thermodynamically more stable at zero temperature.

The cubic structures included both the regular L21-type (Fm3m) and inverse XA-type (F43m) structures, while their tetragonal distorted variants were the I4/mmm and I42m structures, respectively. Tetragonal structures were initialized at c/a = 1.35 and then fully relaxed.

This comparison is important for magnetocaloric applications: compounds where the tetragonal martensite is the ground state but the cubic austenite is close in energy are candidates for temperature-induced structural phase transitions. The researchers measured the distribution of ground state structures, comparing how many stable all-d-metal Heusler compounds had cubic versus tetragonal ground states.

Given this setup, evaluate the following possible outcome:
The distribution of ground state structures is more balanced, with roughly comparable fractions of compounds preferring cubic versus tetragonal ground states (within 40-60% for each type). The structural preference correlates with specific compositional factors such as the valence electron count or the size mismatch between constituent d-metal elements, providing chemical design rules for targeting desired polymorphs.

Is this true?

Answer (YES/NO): NO